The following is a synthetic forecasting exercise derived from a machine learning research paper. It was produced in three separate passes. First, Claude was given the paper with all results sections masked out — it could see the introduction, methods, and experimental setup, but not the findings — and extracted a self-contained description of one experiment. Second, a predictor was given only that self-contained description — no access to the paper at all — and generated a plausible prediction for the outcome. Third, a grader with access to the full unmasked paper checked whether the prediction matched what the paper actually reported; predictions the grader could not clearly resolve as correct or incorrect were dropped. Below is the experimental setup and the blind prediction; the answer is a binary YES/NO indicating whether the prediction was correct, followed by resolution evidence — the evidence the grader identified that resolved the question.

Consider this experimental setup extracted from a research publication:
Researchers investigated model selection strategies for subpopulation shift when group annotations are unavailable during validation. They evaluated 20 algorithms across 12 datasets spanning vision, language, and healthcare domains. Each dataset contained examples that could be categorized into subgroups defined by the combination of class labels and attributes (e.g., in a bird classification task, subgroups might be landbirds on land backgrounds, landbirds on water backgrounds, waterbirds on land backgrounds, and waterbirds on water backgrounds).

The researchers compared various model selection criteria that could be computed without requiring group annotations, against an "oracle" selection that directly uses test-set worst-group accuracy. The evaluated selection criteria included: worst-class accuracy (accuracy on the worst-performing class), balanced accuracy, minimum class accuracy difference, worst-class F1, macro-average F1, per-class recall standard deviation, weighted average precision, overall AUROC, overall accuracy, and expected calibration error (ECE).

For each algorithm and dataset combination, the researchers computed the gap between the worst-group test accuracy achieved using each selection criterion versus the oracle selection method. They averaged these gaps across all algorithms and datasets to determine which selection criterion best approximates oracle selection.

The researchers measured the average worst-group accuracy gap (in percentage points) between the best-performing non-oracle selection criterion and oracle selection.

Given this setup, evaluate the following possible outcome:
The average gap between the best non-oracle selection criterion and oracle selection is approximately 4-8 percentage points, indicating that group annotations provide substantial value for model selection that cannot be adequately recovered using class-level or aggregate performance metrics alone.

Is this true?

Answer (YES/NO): NO